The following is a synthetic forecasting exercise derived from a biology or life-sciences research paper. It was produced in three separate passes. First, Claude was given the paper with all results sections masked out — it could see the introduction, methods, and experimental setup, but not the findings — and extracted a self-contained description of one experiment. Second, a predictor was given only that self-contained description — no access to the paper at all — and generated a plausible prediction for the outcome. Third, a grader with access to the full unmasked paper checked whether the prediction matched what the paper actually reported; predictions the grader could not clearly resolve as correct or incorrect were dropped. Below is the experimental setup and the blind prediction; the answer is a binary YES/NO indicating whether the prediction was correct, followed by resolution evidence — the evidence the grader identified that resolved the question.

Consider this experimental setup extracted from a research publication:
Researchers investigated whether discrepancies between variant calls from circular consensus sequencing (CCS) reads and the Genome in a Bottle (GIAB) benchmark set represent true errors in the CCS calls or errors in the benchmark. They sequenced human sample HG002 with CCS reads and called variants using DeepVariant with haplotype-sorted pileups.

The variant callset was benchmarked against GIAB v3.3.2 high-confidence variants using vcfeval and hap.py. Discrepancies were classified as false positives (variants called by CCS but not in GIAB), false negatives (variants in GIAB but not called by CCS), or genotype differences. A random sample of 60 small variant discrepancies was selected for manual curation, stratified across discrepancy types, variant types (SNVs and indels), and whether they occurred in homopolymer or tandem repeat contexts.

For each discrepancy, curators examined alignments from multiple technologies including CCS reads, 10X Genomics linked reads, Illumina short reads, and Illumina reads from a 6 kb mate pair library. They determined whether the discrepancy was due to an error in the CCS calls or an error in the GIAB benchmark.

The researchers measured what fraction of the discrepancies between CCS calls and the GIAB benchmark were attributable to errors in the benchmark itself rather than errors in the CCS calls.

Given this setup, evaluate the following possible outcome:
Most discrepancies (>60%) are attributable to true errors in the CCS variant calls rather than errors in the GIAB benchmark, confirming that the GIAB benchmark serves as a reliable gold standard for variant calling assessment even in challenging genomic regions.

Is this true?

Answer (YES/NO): YES